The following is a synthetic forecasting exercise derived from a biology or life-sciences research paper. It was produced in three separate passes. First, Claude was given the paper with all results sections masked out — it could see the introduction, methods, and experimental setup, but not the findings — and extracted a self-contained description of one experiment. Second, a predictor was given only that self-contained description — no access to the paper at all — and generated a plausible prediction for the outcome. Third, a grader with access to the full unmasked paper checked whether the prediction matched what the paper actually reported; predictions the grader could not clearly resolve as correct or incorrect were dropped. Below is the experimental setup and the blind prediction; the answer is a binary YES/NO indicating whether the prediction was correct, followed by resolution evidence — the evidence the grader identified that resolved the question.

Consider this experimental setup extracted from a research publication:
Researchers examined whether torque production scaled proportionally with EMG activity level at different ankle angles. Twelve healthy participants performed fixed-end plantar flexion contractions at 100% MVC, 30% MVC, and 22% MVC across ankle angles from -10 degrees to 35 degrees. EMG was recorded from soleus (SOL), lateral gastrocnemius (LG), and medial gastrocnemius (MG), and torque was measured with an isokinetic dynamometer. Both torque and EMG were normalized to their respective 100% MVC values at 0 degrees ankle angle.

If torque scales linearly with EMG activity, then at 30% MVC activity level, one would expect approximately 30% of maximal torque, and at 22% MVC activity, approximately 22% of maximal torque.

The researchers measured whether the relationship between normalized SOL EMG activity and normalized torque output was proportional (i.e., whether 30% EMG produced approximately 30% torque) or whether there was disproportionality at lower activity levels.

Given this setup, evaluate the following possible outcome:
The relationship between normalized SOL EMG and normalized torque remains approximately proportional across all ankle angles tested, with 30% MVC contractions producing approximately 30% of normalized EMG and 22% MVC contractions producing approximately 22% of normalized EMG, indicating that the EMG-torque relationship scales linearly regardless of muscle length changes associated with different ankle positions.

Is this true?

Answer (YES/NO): NO